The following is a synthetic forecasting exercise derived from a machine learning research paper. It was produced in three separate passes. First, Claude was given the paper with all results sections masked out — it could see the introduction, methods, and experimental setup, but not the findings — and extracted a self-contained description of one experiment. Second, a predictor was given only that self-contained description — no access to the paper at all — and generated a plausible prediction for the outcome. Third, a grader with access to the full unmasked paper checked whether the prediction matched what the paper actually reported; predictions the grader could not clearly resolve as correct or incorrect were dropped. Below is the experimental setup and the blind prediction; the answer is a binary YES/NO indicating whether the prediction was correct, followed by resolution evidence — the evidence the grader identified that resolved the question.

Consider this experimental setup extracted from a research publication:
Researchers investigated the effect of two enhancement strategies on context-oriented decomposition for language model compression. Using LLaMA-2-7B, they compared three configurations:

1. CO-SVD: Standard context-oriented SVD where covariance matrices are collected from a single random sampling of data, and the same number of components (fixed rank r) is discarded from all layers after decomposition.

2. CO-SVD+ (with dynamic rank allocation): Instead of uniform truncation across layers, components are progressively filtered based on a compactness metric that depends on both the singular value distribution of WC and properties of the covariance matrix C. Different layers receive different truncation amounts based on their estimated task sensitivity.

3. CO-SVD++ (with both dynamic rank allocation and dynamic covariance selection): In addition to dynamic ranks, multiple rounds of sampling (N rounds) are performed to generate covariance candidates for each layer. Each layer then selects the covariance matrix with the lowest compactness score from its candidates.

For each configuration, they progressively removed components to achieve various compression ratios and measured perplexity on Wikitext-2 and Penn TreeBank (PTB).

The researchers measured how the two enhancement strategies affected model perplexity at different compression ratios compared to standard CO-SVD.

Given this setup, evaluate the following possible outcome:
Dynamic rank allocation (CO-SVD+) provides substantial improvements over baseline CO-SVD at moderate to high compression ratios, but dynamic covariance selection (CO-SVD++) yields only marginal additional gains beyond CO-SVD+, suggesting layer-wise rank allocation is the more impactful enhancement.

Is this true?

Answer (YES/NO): NO